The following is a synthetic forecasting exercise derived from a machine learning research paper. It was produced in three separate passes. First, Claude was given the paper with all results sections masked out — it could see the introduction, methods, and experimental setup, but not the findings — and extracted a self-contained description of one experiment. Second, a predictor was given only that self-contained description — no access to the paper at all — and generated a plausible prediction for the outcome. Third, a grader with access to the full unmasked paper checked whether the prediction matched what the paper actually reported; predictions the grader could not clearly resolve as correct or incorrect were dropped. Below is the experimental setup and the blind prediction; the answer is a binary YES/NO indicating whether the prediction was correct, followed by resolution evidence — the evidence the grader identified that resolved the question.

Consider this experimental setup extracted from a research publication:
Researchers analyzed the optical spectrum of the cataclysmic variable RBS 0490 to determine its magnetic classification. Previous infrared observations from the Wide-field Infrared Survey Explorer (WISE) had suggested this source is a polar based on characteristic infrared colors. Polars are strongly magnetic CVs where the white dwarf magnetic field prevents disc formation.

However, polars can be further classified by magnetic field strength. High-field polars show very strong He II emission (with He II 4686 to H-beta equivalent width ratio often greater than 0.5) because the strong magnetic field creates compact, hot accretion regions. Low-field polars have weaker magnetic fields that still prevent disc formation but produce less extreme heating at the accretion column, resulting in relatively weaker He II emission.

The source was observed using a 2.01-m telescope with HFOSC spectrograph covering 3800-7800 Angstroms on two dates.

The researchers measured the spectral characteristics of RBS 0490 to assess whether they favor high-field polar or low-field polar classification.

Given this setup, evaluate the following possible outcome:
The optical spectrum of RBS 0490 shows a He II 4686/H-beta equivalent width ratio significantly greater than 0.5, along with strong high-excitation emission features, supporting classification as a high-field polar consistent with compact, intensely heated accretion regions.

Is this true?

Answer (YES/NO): NO